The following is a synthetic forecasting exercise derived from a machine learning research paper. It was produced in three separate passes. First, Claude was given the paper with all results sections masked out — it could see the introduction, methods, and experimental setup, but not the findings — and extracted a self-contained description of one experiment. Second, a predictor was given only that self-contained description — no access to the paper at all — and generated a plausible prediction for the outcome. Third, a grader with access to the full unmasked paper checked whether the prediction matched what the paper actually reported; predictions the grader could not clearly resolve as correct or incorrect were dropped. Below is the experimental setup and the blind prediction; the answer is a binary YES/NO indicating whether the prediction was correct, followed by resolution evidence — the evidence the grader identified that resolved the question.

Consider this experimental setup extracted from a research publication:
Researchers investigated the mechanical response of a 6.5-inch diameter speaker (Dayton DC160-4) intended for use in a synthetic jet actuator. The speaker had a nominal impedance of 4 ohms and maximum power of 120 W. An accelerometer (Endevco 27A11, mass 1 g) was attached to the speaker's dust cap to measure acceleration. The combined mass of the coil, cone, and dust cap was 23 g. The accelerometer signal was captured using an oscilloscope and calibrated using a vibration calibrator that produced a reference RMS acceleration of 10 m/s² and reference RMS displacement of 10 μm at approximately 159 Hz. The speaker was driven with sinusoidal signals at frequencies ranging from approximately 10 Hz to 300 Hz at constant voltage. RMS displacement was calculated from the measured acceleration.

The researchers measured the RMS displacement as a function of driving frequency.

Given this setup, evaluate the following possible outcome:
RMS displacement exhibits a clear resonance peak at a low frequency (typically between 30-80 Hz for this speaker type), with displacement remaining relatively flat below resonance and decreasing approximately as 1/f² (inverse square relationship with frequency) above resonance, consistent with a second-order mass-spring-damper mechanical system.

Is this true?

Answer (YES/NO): NO